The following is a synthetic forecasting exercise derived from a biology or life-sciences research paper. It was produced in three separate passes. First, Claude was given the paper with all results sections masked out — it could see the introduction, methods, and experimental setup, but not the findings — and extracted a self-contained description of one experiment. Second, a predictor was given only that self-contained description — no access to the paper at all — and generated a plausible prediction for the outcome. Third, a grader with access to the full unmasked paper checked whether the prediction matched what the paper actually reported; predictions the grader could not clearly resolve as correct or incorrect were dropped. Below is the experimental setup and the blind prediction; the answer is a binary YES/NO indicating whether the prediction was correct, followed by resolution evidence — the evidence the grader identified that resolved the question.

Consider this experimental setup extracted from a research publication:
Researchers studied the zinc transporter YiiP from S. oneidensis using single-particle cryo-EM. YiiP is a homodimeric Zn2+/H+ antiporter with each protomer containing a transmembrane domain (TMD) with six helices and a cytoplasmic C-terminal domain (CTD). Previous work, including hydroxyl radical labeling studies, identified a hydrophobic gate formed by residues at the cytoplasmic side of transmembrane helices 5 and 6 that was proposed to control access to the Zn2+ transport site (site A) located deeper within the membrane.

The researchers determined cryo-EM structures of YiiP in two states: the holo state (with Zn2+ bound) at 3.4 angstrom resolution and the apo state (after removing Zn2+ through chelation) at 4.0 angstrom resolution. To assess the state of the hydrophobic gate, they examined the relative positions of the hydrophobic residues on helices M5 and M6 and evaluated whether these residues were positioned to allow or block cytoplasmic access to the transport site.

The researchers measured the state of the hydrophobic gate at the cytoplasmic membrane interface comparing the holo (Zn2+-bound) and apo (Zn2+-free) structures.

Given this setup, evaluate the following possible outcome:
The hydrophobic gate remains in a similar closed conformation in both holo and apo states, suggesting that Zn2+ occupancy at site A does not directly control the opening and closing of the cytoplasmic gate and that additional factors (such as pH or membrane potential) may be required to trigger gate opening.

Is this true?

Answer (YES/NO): NO